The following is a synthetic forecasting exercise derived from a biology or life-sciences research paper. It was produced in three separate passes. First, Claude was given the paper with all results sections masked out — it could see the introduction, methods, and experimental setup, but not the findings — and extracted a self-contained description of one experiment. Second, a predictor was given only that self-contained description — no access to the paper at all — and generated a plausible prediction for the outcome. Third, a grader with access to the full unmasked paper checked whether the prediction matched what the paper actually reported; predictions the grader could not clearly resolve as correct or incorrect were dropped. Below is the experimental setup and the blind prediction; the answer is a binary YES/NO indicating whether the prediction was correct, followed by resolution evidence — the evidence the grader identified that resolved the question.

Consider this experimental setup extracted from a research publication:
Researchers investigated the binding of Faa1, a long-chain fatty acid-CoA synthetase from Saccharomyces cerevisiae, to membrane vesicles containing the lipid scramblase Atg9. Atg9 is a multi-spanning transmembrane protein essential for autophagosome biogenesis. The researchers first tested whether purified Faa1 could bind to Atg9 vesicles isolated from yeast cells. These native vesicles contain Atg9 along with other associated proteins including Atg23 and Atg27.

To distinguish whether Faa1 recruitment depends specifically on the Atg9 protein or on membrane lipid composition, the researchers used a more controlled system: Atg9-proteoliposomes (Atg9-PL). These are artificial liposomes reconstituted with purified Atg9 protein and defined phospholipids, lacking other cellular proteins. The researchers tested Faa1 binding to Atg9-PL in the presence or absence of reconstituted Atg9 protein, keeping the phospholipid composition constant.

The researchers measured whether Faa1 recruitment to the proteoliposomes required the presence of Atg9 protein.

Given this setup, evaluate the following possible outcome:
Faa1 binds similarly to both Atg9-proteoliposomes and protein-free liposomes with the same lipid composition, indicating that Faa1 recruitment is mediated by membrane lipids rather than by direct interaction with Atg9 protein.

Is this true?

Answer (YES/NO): YES